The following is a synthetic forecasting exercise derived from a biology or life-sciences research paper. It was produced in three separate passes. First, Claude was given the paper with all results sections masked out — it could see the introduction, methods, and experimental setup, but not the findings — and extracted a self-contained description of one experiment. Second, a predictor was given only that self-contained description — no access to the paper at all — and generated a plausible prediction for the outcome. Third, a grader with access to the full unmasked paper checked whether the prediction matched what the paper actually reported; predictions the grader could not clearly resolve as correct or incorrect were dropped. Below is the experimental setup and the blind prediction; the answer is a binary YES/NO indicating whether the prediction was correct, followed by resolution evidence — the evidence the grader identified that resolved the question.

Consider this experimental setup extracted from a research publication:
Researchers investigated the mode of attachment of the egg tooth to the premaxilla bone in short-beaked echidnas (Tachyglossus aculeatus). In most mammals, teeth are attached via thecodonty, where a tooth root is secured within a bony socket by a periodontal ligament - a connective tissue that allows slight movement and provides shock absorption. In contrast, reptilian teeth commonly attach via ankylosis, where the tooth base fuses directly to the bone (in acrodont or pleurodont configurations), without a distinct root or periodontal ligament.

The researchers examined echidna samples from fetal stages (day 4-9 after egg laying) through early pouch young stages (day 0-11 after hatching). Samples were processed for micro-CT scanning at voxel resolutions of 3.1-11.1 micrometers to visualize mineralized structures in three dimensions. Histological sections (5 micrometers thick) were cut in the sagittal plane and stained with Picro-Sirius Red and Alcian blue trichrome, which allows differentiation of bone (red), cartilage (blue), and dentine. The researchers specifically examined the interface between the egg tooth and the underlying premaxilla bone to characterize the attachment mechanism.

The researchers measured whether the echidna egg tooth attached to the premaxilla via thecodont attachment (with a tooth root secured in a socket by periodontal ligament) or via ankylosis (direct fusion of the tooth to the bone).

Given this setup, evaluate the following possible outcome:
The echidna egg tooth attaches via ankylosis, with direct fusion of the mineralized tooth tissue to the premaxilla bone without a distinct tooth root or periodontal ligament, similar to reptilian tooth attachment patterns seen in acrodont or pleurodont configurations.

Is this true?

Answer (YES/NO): YES